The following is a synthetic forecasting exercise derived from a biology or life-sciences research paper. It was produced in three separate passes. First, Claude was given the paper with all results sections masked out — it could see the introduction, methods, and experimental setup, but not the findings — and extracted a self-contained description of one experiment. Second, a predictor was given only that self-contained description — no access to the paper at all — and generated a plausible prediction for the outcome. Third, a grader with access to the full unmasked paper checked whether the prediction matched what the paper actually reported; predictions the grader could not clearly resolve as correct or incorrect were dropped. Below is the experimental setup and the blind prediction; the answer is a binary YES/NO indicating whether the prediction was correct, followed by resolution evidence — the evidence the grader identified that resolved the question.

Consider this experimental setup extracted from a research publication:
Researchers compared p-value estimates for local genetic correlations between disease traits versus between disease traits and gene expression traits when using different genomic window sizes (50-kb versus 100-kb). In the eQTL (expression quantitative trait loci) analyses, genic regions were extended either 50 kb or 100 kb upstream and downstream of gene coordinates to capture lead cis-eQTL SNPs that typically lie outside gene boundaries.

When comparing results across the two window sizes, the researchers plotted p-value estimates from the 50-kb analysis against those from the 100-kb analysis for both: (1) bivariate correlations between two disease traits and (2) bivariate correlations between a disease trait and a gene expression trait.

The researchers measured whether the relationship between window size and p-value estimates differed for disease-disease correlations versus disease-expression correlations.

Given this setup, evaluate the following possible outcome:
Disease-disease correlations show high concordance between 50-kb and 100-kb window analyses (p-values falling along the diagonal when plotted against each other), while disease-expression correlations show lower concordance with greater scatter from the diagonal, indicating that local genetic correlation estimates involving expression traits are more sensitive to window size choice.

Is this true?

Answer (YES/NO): NO